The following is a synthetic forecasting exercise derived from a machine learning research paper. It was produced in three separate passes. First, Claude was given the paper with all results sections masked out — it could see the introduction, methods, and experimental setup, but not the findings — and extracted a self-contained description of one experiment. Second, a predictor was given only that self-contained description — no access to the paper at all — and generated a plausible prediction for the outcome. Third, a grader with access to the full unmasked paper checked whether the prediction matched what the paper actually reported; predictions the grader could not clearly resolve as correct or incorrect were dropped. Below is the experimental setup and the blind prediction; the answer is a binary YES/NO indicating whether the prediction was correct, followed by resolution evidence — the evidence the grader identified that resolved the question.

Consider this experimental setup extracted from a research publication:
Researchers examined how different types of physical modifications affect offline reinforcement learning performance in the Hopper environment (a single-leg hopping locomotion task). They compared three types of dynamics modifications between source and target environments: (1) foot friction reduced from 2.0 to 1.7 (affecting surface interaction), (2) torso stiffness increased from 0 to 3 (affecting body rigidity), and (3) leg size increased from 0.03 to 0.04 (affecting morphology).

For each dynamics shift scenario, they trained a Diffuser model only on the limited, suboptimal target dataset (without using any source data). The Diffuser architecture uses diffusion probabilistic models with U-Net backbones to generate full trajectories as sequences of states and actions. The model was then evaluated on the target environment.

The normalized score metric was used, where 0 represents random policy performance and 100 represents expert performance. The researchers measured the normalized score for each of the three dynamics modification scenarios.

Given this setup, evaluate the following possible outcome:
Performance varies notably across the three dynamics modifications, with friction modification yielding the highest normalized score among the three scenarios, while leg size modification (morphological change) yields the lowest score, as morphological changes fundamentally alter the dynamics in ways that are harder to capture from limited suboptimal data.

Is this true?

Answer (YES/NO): NO